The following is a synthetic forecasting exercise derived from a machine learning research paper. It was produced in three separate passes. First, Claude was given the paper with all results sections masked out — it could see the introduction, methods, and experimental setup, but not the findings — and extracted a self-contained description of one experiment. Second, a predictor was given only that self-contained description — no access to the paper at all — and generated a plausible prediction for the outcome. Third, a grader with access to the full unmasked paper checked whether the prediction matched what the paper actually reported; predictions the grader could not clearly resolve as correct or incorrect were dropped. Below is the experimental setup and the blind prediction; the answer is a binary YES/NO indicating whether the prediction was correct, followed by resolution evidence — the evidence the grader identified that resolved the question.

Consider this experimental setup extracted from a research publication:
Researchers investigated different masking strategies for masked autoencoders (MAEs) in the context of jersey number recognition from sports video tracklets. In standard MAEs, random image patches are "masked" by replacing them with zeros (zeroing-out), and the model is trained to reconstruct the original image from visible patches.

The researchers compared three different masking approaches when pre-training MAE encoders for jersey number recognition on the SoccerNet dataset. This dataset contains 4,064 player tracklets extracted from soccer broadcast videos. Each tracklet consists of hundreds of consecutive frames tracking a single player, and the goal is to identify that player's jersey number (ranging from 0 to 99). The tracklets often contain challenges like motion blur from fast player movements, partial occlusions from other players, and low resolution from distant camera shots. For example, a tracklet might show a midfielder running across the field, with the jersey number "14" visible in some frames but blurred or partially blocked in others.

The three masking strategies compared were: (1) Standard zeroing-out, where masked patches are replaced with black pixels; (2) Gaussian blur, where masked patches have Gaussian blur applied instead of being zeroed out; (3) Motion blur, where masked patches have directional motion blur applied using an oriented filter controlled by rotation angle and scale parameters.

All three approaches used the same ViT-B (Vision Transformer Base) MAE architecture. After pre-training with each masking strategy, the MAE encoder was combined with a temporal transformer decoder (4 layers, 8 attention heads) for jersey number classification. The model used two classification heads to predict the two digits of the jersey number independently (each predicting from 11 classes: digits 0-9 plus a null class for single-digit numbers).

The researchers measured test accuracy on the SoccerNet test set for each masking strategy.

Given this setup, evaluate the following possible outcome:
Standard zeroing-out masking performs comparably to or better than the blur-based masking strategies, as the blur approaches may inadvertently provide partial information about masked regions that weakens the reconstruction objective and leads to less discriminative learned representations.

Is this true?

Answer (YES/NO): NO